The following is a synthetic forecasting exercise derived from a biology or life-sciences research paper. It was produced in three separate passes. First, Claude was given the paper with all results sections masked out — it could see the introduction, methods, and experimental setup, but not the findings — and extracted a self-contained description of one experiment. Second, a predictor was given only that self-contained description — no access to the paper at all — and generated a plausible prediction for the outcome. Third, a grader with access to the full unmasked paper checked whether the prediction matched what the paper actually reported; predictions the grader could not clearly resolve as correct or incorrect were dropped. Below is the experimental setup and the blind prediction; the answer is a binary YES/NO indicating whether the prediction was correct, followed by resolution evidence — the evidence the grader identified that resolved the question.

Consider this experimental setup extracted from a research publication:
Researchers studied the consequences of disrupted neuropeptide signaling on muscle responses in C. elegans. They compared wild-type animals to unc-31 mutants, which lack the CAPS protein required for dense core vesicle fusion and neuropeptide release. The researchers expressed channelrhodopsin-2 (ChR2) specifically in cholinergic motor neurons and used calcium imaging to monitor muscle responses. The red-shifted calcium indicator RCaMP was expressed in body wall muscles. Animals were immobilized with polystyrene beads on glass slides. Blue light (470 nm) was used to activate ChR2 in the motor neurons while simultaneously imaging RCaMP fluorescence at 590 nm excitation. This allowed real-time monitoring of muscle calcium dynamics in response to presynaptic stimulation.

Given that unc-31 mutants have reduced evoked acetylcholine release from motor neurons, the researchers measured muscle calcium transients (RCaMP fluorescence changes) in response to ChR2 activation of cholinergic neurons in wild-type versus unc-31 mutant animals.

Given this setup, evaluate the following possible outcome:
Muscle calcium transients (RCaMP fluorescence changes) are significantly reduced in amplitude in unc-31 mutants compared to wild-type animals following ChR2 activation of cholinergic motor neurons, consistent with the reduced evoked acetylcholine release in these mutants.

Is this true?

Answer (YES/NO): NO